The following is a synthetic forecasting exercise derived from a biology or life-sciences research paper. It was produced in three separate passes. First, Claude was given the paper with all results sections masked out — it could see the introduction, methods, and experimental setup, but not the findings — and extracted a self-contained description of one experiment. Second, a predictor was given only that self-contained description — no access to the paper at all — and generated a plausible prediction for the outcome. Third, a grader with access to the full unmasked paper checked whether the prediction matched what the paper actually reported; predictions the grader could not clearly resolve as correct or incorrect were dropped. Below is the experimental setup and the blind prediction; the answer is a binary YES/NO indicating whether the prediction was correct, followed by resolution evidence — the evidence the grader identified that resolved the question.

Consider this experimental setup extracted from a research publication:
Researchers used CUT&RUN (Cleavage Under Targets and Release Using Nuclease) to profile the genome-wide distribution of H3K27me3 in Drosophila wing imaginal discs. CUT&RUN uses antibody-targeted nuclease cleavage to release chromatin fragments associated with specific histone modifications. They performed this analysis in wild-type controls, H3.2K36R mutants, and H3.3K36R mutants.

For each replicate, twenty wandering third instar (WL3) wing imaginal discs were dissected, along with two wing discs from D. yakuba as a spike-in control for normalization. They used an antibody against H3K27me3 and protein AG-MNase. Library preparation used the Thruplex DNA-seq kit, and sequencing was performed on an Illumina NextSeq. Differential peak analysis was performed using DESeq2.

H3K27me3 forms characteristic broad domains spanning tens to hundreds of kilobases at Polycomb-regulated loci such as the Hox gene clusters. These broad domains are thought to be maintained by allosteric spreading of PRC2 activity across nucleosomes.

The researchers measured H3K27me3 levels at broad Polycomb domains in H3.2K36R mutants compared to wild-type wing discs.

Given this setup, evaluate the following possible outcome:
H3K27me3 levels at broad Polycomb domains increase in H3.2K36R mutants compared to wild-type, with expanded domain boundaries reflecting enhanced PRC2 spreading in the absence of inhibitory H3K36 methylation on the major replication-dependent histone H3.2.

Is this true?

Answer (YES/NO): NO